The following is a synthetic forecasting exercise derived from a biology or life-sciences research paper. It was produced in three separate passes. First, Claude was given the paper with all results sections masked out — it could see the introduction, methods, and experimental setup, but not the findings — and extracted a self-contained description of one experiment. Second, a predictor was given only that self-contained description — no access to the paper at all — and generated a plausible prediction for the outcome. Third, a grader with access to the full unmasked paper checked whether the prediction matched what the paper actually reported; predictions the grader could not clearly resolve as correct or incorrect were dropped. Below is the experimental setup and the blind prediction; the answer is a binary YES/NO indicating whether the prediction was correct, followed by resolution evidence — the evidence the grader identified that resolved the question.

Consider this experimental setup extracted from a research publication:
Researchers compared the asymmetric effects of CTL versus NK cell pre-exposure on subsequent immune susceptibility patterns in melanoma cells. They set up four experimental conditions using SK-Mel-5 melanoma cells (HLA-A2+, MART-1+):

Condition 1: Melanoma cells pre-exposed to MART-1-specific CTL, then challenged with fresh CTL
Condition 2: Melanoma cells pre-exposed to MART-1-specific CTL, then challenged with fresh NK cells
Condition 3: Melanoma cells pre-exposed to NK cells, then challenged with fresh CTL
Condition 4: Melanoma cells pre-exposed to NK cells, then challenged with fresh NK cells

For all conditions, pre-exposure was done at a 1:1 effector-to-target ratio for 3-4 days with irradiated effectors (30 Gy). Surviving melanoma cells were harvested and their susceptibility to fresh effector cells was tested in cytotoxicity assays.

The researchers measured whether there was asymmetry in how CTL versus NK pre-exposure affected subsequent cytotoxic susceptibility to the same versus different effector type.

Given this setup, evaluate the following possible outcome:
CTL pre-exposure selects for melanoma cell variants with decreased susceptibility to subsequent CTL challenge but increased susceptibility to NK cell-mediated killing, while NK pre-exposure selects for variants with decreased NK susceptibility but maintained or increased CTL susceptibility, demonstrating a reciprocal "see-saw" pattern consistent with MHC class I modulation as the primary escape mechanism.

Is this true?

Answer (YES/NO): NO